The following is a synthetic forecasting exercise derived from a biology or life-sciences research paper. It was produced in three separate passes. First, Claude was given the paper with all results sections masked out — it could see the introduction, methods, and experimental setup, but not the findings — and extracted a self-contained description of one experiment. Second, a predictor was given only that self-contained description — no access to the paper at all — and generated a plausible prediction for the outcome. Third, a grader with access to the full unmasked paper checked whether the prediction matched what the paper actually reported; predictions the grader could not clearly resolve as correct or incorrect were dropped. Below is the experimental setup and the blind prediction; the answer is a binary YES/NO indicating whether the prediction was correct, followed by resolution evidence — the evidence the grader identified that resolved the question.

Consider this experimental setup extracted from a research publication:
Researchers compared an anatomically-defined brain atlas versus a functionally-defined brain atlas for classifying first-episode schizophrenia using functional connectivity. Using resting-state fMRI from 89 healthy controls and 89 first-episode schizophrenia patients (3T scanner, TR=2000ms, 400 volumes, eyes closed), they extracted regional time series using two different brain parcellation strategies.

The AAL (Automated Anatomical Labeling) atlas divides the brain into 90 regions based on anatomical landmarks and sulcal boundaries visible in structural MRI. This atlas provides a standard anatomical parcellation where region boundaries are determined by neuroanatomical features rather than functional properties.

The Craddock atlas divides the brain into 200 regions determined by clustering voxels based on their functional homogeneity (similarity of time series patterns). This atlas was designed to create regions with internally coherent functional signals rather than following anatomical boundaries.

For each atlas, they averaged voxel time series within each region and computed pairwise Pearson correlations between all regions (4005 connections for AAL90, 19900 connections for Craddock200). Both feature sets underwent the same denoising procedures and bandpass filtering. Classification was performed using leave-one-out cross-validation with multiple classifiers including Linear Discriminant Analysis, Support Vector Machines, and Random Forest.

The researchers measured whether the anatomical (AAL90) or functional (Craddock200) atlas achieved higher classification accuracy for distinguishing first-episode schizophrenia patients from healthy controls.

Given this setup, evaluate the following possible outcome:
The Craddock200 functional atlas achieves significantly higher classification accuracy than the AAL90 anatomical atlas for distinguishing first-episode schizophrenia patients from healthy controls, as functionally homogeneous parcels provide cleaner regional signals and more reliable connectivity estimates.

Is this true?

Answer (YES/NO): NO